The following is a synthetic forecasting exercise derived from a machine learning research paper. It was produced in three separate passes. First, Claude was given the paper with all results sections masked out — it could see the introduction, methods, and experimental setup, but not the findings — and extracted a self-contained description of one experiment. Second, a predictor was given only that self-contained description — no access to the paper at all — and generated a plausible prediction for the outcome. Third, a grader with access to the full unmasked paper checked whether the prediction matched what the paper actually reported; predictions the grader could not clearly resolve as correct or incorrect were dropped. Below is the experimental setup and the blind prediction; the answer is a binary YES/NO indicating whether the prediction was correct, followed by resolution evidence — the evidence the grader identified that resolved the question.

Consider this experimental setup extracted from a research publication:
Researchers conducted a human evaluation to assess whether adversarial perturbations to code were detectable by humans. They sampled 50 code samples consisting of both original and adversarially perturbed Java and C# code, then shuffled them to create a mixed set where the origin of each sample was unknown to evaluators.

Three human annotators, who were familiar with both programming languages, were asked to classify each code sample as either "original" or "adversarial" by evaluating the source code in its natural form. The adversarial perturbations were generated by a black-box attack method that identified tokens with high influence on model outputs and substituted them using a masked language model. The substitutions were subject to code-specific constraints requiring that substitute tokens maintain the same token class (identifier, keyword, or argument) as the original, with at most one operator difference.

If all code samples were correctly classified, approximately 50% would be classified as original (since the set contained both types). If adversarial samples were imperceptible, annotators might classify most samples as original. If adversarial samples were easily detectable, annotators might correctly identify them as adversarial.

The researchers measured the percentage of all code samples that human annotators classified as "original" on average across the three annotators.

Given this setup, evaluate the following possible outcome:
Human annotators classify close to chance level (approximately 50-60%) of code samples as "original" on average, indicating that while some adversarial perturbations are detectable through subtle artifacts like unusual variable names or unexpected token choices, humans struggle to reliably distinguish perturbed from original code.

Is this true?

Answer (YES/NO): NO